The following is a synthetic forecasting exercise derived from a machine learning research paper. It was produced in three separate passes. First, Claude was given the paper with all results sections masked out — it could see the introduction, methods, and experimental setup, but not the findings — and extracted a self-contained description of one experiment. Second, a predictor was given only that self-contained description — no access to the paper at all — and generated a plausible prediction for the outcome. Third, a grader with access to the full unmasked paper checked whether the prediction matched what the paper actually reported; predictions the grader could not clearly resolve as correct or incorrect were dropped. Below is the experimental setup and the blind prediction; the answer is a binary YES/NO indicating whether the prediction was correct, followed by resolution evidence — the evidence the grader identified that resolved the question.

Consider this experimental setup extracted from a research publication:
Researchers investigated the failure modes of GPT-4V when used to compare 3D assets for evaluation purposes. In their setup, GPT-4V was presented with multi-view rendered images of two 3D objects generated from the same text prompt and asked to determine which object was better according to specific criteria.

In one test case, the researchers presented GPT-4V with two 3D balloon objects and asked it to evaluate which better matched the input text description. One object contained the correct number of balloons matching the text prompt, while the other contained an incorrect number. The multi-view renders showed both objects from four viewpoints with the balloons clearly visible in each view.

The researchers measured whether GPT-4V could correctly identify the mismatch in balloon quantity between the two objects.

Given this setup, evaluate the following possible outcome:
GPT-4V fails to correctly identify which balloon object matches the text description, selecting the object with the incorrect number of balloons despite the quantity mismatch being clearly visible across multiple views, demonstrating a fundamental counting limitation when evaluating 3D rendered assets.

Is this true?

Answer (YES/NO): NO